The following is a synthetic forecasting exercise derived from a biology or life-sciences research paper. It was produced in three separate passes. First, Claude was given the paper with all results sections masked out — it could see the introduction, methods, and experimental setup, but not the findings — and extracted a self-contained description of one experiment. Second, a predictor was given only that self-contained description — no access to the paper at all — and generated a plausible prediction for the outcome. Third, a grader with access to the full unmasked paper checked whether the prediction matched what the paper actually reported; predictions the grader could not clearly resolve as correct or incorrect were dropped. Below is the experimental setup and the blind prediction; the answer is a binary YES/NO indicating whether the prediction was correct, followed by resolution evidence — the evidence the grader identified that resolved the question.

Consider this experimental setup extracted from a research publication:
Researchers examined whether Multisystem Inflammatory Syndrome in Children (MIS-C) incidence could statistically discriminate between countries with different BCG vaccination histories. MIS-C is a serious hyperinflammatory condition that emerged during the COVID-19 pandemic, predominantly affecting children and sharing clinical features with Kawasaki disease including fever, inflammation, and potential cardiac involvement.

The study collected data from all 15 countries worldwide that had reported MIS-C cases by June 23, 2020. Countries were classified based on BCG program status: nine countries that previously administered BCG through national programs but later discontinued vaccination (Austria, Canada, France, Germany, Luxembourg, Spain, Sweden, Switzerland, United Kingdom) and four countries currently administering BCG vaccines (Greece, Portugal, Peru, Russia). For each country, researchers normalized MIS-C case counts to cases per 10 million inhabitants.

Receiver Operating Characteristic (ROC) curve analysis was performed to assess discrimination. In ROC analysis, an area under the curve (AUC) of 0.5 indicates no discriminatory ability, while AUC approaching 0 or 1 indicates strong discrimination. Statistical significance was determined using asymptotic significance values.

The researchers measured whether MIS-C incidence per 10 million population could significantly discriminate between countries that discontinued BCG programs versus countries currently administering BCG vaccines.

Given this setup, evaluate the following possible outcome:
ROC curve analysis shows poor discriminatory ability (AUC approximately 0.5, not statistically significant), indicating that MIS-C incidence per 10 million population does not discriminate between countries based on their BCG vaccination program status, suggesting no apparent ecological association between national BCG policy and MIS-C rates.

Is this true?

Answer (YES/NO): NO